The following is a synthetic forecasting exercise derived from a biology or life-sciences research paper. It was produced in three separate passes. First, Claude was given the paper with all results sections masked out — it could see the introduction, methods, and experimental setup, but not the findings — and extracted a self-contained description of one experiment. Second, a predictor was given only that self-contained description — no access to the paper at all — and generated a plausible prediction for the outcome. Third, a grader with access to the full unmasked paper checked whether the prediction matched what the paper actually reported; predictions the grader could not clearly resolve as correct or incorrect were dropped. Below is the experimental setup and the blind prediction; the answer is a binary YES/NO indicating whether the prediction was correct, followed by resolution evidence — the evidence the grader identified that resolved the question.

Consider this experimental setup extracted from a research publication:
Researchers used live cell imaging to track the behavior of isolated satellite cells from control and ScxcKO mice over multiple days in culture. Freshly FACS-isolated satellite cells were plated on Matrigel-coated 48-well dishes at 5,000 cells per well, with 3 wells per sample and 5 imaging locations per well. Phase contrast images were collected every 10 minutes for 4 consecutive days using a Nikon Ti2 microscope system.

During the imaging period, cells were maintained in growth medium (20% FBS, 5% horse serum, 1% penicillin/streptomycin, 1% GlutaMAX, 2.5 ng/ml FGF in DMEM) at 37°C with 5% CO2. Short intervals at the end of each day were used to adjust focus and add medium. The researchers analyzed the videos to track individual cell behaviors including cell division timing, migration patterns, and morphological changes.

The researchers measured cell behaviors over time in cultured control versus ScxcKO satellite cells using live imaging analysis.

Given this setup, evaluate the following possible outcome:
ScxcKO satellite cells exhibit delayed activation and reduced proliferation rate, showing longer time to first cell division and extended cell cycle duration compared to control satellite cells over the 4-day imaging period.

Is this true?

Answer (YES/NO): NO